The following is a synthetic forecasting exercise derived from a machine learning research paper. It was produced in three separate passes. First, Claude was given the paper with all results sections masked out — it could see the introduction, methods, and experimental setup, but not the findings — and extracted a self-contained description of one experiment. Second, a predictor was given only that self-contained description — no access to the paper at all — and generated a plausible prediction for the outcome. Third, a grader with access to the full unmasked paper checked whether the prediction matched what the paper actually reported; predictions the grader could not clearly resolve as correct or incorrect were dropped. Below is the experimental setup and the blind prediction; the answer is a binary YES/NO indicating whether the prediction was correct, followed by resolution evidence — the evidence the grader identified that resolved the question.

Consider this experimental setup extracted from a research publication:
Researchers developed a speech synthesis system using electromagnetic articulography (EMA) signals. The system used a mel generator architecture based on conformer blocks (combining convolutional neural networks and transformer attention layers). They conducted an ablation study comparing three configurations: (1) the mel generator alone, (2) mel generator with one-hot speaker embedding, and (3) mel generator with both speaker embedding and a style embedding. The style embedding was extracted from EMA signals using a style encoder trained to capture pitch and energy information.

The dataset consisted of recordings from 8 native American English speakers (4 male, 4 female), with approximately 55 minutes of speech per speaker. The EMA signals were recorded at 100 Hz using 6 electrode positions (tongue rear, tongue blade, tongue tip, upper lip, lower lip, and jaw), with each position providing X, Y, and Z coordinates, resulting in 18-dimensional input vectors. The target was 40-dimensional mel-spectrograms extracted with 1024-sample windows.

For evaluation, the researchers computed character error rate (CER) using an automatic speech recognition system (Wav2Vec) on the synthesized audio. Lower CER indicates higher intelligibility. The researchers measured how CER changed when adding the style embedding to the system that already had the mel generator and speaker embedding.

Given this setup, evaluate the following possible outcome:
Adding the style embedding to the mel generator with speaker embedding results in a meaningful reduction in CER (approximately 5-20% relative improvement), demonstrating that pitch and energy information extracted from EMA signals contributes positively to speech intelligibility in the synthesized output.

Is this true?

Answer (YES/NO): NO